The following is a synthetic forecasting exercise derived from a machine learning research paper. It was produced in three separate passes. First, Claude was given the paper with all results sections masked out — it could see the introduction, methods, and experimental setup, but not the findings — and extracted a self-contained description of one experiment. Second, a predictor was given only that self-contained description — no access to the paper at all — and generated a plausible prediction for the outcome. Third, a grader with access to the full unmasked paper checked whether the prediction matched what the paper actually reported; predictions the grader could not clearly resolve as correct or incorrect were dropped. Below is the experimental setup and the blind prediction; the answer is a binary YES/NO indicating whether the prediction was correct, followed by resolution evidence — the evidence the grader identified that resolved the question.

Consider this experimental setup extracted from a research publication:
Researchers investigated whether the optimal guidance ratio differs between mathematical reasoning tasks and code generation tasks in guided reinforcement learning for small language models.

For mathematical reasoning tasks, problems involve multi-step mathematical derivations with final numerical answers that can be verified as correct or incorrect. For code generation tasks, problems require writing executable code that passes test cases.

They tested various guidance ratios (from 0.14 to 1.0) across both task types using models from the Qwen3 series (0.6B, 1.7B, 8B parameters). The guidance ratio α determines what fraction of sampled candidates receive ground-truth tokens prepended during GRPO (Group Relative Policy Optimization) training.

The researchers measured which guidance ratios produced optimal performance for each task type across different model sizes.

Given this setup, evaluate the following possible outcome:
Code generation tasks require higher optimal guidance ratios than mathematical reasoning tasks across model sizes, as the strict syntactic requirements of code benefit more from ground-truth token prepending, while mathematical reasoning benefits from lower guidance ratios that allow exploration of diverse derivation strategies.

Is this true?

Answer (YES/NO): NO